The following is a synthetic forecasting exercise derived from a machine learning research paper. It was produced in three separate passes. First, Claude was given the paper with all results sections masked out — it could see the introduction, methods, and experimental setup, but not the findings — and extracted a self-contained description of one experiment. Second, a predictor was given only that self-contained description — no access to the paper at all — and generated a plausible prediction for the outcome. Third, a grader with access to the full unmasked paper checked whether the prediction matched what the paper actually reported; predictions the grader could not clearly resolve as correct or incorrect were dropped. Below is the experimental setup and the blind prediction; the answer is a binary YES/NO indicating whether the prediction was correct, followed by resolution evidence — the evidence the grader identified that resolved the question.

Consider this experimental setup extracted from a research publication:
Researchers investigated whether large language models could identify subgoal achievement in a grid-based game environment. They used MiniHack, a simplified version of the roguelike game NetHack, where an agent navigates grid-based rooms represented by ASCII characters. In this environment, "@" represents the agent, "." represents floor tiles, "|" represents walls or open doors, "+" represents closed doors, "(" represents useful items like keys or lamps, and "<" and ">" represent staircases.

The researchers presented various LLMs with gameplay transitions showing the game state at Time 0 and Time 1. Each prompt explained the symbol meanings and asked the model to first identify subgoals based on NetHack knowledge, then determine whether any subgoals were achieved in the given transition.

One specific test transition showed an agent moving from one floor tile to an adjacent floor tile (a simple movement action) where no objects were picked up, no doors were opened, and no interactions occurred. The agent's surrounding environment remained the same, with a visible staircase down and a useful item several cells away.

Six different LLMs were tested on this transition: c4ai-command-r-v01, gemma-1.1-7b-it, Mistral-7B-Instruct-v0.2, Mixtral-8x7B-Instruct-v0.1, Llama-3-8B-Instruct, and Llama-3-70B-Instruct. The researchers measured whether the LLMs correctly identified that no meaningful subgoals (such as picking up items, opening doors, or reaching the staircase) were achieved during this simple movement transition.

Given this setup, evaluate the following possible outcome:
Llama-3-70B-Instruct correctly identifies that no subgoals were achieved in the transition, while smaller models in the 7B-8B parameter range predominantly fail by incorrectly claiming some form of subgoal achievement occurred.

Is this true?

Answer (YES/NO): NO